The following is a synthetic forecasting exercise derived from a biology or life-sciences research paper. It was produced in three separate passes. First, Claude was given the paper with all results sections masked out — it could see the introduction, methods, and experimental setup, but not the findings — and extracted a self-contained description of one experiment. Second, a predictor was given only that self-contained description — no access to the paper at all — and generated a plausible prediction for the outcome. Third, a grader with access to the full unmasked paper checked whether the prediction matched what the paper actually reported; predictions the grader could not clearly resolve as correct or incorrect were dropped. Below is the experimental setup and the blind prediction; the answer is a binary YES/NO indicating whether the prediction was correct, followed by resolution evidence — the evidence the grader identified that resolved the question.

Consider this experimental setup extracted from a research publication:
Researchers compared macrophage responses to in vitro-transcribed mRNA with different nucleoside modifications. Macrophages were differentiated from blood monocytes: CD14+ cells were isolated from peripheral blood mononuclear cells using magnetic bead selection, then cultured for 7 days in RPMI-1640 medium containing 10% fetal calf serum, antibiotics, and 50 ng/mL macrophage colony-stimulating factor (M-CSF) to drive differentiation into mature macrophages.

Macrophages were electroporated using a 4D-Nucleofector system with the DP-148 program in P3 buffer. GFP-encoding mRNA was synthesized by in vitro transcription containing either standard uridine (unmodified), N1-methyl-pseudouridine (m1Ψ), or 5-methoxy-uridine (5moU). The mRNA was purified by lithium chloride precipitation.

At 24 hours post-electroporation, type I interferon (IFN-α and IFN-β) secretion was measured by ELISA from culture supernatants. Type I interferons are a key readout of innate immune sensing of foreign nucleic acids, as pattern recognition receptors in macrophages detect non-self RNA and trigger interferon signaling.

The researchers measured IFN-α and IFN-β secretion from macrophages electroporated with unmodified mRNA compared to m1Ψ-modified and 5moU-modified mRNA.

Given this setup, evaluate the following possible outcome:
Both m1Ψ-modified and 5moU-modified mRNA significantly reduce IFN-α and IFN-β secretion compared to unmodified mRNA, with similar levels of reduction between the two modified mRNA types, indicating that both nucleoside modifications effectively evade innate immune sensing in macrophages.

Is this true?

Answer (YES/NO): NO